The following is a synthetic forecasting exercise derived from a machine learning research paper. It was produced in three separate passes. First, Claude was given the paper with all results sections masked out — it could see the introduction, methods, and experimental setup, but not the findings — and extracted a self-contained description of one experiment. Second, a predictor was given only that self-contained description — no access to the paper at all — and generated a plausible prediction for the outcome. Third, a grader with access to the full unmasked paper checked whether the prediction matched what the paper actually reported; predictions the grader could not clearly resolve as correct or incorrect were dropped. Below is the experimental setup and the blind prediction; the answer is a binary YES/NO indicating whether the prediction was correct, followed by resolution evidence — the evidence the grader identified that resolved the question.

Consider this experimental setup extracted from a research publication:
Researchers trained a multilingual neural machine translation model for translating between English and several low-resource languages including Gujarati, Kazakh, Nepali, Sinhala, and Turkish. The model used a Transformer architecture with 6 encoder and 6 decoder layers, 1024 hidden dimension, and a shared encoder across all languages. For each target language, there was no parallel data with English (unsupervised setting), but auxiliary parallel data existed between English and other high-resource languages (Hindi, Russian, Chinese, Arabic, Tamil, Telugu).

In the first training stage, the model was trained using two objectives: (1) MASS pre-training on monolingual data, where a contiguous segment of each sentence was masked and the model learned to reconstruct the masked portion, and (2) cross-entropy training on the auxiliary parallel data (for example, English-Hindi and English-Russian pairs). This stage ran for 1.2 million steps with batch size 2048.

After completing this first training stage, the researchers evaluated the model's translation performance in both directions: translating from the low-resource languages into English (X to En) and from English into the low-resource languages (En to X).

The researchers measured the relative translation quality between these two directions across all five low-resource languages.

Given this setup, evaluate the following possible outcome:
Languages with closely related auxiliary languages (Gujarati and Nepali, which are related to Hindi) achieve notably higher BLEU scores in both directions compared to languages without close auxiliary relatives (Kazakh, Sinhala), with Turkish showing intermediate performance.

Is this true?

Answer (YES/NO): NO